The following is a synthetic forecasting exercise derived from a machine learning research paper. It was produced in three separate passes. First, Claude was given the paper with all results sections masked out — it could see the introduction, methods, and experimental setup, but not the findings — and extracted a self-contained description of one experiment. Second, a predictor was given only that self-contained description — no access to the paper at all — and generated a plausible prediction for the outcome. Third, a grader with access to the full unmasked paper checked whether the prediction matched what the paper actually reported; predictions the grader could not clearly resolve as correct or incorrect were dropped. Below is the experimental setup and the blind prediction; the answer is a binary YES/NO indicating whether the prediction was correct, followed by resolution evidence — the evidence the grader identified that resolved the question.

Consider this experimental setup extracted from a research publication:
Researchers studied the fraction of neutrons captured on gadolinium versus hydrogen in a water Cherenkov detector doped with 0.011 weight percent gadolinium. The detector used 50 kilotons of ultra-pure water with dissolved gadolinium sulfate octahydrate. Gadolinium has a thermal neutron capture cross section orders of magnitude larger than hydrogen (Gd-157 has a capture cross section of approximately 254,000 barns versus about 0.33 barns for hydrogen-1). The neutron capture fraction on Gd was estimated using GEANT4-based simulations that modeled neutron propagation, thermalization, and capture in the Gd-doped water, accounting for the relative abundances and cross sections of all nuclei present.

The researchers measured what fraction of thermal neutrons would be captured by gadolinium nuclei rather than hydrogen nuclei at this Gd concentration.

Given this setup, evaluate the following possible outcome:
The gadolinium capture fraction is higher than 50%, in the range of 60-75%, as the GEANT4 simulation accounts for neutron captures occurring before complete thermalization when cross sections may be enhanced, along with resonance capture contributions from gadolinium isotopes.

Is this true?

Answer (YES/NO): NO